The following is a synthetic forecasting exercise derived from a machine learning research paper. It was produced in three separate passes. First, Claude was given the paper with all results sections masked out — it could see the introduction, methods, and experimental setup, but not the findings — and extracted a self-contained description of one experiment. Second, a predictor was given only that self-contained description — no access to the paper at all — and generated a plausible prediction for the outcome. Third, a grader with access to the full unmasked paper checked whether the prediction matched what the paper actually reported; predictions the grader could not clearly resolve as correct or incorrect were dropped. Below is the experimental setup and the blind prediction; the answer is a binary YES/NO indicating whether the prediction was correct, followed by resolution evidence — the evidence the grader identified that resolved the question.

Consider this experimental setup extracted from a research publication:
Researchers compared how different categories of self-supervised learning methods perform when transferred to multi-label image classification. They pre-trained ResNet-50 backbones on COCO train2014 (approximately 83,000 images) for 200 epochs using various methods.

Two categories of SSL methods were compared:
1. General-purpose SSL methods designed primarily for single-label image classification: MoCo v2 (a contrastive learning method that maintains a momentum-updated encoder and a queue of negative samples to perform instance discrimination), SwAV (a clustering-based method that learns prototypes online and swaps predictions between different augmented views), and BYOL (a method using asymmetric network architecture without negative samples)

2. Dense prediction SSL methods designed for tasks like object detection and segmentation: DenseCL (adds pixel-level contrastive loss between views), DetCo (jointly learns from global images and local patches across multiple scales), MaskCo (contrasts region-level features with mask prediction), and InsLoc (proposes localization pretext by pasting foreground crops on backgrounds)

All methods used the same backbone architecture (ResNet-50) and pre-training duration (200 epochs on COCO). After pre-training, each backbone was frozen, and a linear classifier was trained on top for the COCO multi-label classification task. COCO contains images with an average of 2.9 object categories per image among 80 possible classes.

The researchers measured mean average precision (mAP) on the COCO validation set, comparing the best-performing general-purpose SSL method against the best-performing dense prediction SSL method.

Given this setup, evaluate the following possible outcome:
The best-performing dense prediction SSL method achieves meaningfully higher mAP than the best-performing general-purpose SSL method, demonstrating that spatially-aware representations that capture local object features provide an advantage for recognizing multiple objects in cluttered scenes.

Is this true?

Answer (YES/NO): NO